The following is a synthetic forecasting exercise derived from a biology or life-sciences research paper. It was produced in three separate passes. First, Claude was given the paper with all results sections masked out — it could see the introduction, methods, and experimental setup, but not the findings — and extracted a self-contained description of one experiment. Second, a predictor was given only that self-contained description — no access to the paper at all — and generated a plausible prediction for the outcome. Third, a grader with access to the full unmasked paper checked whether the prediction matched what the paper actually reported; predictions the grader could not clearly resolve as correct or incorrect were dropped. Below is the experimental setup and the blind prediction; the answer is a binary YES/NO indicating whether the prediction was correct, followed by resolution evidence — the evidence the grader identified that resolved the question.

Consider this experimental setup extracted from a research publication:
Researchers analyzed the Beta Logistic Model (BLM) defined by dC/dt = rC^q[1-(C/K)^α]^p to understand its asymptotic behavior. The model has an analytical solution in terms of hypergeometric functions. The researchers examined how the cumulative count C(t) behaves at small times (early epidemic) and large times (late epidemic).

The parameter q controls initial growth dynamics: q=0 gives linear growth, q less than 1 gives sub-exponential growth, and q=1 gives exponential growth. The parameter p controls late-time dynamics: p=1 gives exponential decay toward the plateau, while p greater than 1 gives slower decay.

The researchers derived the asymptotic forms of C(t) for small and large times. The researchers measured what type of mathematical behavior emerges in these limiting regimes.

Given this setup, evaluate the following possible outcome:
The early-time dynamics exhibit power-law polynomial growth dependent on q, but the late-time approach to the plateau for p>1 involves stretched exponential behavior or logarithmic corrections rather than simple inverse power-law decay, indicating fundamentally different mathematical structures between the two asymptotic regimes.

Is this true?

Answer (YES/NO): NO